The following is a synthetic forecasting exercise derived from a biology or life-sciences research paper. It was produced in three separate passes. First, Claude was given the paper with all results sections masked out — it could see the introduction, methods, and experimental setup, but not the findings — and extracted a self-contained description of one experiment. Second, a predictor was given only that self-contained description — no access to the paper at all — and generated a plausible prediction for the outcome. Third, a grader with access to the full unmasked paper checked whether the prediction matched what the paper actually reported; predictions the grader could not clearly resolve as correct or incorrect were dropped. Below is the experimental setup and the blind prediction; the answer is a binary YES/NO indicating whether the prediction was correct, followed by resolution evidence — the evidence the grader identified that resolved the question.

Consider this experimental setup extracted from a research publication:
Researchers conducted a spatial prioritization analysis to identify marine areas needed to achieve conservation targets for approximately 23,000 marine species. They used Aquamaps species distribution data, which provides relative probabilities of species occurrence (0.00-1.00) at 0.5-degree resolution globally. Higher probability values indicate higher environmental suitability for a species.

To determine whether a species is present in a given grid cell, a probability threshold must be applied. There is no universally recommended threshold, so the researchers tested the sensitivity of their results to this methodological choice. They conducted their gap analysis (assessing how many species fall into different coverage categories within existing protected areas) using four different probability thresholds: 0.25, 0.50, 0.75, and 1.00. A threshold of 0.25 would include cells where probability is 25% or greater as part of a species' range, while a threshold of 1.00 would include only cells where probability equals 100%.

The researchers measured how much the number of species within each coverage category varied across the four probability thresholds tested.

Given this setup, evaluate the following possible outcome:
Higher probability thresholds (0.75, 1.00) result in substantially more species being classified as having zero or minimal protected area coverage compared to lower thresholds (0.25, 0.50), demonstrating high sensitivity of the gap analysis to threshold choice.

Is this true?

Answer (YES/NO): NO